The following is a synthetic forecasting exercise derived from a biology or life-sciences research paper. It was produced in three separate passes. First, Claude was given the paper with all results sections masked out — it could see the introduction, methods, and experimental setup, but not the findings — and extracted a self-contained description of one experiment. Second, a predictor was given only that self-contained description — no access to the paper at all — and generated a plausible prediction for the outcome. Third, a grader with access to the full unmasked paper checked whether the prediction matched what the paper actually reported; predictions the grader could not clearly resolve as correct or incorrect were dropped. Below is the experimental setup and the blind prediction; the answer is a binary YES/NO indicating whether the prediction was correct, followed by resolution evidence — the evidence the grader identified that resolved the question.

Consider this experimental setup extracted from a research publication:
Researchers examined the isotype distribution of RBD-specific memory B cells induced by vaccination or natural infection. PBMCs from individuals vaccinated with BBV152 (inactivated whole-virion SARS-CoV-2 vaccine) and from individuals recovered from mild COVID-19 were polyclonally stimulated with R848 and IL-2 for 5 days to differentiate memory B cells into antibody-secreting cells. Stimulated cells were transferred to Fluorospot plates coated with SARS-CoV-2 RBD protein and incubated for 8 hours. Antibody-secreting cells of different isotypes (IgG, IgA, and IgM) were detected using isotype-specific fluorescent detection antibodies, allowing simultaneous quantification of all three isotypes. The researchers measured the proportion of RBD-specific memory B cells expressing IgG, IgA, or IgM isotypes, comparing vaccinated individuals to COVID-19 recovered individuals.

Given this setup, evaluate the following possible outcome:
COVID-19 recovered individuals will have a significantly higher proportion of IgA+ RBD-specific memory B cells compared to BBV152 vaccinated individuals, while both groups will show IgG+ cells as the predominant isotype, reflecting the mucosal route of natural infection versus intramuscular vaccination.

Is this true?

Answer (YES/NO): NO